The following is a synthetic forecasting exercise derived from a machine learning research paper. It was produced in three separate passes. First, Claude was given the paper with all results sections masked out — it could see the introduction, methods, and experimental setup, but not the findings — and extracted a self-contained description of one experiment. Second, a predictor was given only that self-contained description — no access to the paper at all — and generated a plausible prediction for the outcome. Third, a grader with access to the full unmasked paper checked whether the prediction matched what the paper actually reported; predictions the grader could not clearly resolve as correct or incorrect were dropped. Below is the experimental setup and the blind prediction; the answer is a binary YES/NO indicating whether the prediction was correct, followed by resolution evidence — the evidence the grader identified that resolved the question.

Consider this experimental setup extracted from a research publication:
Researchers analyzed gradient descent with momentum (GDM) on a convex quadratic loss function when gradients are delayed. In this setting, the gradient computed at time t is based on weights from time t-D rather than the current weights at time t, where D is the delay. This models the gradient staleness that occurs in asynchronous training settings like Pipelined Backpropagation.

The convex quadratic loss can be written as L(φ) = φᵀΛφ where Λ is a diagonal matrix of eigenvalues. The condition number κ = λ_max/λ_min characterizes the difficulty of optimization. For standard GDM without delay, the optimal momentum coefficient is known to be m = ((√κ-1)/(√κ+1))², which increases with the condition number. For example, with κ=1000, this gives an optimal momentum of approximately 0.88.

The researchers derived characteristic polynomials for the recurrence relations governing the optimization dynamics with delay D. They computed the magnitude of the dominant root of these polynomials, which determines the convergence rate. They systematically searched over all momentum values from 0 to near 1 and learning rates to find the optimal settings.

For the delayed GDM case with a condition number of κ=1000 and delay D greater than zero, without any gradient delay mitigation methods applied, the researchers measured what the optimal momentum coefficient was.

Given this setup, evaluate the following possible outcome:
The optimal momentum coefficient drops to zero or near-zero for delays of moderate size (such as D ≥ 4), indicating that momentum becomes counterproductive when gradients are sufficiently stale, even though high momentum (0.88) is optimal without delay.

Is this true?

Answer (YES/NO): YES